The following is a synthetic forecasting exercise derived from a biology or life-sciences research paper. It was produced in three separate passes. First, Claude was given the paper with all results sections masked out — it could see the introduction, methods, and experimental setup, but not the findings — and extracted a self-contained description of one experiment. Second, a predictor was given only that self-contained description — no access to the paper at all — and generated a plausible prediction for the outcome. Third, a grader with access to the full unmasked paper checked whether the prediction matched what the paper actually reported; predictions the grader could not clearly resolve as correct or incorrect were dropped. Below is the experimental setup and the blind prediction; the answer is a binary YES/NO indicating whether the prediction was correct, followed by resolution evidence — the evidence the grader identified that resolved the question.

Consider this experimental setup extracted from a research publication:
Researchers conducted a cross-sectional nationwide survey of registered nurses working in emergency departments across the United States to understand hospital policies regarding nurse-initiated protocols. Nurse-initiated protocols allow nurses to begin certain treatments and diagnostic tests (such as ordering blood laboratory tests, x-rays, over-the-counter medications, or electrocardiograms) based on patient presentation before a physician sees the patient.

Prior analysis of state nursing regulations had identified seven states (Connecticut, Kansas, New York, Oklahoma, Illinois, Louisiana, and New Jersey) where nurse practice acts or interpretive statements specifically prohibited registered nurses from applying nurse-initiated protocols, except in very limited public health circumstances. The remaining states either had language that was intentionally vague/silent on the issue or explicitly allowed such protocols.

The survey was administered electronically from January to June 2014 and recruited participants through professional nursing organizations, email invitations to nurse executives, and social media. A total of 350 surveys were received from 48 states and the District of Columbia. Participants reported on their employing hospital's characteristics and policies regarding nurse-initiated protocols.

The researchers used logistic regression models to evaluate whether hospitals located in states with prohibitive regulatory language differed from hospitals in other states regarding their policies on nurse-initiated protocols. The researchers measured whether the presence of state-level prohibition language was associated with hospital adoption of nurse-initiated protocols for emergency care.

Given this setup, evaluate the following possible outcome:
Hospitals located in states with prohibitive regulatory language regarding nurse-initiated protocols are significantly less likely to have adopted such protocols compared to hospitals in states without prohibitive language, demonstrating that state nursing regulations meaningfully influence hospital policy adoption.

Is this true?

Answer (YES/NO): YES